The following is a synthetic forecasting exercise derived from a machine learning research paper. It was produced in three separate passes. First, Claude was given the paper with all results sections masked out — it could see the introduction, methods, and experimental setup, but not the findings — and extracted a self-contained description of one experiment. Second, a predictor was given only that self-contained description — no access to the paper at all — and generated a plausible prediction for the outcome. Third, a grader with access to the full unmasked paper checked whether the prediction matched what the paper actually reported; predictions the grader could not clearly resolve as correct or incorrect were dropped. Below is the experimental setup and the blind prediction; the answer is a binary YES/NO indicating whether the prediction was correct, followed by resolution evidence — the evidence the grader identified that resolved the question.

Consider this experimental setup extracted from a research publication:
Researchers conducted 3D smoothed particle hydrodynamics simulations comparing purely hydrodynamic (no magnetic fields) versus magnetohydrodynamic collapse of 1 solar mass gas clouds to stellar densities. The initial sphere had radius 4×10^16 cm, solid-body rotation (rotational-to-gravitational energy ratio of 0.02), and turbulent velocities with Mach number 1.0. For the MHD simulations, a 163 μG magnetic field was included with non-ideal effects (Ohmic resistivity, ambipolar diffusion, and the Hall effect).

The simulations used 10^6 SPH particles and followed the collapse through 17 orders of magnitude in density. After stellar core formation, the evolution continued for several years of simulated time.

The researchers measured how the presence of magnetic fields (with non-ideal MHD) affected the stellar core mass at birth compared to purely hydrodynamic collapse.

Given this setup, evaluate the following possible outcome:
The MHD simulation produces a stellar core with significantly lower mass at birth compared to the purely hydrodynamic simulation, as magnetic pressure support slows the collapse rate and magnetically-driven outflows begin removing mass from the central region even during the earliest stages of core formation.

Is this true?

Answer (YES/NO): NO